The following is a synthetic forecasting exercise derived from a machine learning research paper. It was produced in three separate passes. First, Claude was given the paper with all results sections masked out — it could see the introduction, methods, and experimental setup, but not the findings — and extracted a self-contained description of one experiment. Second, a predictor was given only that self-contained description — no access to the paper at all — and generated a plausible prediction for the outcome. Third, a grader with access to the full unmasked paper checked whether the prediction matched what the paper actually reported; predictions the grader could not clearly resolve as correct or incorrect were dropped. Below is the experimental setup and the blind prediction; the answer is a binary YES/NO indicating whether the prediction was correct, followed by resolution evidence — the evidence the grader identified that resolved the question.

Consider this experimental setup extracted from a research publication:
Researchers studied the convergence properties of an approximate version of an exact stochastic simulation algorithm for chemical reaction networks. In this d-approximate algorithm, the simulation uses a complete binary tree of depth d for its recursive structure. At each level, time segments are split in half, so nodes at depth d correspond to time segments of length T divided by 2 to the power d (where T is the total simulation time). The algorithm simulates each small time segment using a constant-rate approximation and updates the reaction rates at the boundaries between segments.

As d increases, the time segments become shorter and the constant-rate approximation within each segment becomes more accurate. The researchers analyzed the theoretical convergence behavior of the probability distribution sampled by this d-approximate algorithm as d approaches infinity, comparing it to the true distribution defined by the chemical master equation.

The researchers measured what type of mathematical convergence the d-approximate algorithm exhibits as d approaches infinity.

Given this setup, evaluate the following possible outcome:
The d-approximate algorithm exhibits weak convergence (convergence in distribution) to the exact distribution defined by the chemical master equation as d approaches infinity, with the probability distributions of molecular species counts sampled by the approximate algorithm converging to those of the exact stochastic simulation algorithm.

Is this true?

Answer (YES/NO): NO